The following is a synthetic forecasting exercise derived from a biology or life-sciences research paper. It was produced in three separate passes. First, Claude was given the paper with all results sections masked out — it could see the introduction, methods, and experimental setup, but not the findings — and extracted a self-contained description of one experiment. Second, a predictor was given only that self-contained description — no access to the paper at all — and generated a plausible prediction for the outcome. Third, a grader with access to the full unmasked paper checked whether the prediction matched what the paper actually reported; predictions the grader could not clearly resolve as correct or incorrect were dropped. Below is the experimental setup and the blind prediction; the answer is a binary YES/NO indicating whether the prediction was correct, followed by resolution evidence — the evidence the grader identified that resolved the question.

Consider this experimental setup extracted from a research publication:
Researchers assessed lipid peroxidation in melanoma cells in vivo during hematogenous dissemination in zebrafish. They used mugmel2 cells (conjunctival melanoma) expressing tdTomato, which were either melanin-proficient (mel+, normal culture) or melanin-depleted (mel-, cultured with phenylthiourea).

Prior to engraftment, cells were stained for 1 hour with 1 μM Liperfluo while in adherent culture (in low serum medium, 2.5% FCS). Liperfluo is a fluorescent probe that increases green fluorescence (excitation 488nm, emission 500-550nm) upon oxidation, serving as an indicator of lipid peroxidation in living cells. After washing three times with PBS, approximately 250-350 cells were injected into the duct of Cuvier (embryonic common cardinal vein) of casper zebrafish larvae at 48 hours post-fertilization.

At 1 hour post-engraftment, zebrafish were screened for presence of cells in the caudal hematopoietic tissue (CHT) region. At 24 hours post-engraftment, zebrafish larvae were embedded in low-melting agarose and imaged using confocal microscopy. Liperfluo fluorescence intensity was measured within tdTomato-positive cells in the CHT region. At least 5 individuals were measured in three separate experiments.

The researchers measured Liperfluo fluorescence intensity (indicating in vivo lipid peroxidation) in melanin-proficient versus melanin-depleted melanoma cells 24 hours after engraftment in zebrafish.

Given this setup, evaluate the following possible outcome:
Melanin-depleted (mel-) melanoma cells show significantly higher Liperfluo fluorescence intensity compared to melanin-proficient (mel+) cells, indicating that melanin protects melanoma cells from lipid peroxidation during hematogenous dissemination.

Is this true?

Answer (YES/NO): YES